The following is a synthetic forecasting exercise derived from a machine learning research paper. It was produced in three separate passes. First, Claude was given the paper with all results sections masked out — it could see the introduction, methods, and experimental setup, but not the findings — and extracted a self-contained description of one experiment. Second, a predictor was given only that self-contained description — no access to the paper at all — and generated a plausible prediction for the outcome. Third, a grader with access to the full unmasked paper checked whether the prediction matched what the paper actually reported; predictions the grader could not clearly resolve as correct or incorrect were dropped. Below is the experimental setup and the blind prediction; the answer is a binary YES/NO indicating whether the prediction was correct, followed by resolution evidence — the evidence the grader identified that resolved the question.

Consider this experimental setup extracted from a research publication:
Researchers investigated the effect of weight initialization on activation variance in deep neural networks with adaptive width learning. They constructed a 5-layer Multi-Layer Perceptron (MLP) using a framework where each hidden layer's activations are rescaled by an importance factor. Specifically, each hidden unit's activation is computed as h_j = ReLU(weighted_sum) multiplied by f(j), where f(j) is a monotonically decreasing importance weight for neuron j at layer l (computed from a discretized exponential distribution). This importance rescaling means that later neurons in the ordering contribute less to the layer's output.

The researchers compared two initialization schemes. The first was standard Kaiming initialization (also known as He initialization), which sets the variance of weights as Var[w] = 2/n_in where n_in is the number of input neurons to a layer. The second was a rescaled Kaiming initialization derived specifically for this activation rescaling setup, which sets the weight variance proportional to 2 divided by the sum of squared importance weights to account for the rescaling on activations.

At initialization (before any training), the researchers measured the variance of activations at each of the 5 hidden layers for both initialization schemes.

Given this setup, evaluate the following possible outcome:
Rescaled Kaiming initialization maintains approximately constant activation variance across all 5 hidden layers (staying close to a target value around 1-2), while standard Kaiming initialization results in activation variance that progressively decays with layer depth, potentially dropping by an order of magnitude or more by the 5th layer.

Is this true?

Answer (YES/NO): YES